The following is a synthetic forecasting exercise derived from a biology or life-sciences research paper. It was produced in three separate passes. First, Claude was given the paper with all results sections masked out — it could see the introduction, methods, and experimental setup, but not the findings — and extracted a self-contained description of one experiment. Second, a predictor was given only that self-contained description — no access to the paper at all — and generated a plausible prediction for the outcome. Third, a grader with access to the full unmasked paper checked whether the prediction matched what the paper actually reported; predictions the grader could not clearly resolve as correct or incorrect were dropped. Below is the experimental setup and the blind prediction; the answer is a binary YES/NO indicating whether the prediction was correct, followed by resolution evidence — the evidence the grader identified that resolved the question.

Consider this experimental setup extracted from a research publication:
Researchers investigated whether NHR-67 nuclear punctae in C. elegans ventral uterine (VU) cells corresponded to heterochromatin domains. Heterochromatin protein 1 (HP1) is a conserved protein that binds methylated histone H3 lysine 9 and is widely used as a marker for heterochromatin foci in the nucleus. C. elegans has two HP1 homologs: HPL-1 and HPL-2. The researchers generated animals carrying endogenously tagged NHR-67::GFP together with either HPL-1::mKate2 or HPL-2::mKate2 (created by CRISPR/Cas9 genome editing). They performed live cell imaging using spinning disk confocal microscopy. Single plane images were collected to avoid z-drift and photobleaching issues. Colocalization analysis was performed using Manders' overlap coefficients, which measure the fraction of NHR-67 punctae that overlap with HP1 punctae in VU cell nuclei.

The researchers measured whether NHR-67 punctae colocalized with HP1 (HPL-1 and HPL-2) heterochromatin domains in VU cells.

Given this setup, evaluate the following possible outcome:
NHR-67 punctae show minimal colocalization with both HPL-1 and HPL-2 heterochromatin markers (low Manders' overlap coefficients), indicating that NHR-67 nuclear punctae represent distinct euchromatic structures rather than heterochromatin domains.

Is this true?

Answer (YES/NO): YES